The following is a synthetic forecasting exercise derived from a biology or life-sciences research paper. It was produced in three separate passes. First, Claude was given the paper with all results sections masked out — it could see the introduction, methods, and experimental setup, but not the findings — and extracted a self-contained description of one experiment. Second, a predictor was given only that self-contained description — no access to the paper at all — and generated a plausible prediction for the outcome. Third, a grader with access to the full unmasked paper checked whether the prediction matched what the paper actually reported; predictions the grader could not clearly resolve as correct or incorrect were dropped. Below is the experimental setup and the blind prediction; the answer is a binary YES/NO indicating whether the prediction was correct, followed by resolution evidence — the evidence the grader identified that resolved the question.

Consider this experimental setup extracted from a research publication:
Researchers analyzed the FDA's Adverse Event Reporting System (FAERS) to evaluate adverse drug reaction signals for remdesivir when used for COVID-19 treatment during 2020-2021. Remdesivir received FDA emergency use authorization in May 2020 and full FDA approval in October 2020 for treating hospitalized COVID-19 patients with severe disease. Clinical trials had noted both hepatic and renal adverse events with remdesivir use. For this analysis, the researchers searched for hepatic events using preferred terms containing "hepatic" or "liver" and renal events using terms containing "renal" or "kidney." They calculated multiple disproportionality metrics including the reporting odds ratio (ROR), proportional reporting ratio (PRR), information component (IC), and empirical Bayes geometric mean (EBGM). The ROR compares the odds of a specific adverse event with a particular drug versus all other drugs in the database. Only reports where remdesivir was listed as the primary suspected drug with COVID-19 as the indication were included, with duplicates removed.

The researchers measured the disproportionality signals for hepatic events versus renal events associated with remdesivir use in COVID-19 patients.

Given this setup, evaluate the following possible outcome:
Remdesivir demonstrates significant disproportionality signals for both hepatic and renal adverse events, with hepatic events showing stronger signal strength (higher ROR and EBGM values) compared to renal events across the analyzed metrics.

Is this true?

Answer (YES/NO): NO